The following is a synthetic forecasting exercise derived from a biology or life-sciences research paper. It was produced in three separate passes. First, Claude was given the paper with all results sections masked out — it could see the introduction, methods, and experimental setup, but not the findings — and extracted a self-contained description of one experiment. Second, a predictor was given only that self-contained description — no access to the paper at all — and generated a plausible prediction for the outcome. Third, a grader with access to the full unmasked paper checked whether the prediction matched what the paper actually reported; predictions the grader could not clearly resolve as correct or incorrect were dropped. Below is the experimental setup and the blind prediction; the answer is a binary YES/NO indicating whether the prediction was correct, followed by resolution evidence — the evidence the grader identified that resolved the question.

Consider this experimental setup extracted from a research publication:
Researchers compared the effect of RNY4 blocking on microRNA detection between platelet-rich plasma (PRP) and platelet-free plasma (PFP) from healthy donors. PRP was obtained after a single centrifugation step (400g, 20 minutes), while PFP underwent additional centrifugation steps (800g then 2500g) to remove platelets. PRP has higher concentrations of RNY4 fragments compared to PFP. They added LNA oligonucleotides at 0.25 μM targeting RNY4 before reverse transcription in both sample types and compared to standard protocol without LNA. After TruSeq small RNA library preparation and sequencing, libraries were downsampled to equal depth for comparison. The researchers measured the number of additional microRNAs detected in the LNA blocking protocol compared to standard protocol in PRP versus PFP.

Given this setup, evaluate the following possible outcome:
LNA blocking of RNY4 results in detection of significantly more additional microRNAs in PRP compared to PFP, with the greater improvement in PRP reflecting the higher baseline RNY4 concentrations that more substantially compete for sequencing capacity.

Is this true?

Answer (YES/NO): YES